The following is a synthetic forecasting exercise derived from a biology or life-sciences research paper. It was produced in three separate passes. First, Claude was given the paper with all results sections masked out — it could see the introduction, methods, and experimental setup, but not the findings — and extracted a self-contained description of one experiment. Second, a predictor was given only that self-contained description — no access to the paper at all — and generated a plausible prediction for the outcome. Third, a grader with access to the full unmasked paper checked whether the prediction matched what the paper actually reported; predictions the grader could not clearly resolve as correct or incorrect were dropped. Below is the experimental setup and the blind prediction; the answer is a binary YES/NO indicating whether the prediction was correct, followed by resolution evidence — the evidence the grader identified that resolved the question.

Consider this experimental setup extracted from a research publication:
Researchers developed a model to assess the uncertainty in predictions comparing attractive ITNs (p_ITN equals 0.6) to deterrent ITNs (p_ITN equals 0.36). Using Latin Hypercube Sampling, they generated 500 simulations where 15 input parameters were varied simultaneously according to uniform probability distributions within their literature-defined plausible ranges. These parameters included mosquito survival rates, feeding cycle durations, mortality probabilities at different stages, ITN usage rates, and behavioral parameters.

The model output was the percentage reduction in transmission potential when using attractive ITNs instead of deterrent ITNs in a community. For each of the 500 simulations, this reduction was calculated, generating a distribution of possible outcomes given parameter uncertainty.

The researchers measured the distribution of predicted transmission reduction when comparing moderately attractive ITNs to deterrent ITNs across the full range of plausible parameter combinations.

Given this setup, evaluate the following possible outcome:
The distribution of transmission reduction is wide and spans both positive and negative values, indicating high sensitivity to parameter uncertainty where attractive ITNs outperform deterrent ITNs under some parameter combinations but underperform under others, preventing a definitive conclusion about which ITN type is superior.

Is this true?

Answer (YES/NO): NO